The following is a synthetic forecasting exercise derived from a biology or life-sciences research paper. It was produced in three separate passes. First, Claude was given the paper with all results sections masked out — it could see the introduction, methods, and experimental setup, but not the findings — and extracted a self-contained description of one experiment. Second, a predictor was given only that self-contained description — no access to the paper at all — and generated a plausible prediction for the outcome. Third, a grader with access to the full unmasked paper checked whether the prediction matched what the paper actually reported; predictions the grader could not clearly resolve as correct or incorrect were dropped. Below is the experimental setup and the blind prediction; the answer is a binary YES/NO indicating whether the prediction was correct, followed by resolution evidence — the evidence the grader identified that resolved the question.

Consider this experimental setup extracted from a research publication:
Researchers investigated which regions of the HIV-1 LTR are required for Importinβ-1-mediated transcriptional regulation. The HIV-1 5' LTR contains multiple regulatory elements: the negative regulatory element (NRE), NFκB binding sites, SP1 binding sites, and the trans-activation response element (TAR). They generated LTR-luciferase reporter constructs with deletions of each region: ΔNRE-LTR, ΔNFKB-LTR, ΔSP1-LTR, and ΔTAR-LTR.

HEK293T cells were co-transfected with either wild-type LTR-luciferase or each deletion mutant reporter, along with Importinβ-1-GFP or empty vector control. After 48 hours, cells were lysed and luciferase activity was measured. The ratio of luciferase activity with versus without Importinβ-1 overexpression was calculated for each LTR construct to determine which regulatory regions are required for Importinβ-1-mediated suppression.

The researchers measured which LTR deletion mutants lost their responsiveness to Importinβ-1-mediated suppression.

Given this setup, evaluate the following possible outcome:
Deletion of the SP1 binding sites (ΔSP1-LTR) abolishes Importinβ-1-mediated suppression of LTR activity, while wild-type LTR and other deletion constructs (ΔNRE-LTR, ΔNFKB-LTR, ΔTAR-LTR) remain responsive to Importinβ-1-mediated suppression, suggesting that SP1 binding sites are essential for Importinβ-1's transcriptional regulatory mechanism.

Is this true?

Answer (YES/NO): YES